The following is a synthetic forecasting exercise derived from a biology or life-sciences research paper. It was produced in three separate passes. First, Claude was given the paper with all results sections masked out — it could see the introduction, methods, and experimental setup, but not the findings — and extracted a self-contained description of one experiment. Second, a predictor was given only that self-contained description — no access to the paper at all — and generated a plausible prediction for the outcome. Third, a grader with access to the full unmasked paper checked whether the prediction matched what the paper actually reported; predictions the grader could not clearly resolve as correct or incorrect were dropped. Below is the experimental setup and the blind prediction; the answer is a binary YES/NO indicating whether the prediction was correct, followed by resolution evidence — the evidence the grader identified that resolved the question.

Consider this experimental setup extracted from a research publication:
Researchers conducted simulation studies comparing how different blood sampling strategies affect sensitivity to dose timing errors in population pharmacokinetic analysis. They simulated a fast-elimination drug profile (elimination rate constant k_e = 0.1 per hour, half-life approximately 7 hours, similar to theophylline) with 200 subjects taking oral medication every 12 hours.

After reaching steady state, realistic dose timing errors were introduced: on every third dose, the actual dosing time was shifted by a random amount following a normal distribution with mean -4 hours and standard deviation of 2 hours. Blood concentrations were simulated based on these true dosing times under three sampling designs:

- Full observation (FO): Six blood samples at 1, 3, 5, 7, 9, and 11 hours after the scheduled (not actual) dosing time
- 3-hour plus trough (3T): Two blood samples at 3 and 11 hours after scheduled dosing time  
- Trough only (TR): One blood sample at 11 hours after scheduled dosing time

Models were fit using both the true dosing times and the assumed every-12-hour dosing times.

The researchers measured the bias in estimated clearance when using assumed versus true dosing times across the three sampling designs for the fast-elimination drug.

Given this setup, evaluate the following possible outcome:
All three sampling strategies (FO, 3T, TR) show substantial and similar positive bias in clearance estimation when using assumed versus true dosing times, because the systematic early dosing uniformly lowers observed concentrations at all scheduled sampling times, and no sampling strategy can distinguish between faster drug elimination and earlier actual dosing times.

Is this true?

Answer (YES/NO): YES